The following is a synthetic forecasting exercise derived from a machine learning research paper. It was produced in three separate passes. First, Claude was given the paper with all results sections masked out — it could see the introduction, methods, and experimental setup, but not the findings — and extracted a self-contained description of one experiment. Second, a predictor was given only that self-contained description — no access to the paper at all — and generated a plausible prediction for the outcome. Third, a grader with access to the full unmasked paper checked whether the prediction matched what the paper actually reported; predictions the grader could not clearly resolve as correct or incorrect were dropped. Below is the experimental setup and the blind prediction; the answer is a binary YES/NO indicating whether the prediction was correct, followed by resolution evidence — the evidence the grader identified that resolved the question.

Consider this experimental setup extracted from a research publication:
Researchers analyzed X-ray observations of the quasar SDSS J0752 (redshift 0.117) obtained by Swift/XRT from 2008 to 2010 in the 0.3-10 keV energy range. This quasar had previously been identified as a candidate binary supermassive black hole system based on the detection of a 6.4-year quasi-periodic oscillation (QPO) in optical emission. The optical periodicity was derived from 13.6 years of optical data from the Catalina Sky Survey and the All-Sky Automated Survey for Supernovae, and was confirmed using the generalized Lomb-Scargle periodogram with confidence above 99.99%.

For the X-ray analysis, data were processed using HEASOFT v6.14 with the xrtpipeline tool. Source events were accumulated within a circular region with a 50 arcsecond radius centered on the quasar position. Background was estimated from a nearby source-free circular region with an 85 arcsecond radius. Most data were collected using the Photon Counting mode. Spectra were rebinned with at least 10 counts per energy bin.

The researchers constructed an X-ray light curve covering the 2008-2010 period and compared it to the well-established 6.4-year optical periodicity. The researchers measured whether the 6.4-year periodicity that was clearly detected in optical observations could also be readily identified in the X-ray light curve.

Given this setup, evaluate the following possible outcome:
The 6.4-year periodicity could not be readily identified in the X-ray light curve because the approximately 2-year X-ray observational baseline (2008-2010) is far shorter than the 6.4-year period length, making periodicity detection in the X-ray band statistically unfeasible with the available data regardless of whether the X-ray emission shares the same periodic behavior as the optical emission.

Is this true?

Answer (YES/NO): YES